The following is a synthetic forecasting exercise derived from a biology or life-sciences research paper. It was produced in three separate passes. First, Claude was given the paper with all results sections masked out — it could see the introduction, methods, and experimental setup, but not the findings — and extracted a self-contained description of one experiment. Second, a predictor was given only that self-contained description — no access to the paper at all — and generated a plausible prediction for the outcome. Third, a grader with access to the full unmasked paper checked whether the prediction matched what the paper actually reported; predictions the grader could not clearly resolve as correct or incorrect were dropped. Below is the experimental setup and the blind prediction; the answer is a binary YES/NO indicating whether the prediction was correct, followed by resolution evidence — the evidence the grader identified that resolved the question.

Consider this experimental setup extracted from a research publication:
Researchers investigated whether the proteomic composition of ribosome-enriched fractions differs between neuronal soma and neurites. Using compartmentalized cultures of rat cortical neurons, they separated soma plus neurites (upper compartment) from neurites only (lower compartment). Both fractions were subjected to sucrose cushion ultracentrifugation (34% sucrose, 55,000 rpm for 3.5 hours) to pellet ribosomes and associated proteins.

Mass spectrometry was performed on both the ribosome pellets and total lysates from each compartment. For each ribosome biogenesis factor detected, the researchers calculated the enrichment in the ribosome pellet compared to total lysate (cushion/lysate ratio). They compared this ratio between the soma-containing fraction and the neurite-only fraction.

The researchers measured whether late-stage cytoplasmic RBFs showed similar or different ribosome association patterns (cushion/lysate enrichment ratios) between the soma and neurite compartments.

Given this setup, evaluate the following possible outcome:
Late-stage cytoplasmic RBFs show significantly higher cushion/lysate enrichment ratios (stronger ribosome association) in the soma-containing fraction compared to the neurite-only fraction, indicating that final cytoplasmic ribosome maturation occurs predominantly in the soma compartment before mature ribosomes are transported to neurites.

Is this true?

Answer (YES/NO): NO